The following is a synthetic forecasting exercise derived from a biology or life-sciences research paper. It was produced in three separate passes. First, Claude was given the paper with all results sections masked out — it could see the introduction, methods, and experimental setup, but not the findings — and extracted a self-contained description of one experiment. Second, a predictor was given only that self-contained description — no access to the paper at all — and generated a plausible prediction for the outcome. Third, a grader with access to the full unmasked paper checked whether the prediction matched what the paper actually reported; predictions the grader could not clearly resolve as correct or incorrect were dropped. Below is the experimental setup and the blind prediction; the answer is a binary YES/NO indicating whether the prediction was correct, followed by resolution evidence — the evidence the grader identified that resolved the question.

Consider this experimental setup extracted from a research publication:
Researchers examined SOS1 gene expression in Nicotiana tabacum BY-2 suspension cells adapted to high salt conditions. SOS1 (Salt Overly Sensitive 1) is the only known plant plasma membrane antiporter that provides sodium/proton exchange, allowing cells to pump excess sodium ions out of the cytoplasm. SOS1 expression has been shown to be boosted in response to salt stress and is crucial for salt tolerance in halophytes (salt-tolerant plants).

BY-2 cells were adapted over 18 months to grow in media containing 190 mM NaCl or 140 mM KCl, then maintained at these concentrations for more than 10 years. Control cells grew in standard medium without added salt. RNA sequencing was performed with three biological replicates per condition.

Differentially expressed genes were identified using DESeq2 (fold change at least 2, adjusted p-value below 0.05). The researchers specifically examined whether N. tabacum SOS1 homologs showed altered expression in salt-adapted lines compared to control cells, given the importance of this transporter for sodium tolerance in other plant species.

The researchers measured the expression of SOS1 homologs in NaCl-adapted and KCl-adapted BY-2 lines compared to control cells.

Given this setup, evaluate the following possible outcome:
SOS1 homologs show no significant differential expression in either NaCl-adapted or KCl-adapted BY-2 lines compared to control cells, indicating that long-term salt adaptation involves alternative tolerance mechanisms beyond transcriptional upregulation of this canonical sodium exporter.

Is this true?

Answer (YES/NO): YES